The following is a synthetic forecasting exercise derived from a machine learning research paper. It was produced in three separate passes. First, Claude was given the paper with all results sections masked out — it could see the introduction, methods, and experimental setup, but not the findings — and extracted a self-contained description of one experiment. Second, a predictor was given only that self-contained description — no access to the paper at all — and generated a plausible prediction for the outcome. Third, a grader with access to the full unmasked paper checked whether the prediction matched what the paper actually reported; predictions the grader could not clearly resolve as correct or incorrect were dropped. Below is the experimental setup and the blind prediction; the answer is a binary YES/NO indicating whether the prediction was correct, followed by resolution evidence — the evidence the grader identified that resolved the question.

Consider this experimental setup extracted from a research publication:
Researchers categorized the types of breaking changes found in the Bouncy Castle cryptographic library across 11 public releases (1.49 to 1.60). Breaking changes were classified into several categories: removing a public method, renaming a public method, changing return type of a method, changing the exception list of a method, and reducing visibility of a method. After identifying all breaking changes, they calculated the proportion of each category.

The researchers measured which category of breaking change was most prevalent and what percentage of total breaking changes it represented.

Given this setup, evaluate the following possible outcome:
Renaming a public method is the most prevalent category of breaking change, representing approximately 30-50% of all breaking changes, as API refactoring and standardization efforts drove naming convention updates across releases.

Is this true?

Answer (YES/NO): NO